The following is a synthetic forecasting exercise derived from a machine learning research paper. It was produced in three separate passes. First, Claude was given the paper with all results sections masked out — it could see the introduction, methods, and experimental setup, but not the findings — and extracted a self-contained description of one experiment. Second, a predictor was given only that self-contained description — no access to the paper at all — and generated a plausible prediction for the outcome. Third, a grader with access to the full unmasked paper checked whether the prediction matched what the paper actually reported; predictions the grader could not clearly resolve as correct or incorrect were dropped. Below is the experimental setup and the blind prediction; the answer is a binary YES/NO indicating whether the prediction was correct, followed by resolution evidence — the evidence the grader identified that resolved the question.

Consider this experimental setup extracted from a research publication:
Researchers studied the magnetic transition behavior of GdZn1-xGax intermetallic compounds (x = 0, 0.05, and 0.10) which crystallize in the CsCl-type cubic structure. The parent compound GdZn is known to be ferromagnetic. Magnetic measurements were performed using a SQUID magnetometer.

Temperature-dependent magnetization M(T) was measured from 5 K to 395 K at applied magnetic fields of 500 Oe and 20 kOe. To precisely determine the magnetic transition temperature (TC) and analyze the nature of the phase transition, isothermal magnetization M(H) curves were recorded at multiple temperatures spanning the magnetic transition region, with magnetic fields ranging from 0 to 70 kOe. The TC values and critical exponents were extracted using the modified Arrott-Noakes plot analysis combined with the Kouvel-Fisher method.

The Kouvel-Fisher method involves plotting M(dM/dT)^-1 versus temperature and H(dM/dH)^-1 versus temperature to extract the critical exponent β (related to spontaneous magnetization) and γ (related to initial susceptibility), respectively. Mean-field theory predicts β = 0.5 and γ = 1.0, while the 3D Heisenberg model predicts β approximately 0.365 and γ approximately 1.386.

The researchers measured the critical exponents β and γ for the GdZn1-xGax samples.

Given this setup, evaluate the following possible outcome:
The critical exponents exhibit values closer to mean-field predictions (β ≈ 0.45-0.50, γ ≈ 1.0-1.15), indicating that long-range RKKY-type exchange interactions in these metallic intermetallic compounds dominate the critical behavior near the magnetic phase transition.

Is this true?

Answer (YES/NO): YES